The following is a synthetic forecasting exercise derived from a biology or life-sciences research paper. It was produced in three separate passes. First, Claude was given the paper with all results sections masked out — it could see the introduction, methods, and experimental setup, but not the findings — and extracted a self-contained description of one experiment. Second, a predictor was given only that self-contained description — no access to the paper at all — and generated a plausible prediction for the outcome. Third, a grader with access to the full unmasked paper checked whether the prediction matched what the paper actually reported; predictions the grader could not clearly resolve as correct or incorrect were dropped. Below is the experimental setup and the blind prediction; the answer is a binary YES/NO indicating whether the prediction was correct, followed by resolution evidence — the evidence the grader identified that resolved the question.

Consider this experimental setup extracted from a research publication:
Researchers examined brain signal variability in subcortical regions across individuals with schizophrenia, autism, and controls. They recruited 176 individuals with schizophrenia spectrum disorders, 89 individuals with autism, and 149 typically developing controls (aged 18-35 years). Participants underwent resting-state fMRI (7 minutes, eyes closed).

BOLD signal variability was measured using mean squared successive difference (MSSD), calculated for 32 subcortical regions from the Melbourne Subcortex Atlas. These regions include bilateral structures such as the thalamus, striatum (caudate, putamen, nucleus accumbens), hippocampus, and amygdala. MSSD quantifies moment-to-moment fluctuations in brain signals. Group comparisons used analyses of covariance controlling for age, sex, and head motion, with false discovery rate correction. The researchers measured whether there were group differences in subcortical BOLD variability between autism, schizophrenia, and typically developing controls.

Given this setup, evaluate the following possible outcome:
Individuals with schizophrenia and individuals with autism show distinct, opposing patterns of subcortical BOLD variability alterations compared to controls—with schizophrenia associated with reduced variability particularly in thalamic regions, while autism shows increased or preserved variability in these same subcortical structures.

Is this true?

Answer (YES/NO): NO